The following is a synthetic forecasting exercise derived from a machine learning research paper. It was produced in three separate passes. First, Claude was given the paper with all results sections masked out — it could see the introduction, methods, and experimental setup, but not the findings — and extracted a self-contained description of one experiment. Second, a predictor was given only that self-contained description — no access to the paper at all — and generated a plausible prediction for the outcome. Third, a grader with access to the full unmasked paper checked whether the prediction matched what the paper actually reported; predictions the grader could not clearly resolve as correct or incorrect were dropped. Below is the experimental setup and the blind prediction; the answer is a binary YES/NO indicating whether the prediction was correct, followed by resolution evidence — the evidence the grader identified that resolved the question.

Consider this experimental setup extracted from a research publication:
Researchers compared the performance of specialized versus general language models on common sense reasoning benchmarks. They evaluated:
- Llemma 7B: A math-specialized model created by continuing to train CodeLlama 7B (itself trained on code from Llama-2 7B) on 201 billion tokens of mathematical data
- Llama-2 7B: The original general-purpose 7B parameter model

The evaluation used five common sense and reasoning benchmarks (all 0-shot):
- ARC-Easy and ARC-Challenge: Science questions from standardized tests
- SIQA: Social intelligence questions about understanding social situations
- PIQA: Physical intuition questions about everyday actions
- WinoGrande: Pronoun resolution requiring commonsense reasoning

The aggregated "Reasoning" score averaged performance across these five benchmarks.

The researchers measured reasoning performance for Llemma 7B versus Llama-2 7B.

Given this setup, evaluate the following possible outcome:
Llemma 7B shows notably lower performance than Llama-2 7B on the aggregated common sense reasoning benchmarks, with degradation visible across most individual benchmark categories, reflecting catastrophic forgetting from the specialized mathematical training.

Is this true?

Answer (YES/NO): YES